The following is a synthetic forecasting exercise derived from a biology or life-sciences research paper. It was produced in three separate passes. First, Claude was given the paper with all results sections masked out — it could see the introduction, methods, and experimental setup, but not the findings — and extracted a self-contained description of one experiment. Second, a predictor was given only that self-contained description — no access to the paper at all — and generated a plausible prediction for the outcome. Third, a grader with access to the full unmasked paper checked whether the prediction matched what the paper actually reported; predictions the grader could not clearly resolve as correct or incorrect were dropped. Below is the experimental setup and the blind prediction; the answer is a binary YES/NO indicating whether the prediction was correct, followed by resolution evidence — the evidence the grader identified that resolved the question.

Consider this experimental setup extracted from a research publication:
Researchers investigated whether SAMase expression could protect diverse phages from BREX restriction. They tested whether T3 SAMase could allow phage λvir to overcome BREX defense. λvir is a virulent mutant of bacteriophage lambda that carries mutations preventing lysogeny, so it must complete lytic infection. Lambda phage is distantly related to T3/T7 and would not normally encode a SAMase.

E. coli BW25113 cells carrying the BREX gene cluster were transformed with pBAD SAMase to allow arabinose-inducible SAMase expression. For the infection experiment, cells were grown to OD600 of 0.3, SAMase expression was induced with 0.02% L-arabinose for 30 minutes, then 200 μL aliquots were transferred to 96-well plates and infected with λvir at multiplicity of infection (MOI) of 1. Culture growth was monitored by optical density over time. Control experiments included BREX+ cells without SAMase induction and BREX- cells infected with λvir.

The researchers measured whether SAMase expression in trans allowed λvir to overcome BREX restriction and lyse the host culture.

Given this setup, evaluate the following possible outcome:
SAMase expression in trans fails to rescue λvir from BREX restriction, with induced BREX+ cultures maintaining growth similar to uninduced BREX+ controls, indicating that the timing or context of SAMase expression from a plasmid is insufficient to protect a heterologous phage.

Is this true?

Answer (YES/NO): NO